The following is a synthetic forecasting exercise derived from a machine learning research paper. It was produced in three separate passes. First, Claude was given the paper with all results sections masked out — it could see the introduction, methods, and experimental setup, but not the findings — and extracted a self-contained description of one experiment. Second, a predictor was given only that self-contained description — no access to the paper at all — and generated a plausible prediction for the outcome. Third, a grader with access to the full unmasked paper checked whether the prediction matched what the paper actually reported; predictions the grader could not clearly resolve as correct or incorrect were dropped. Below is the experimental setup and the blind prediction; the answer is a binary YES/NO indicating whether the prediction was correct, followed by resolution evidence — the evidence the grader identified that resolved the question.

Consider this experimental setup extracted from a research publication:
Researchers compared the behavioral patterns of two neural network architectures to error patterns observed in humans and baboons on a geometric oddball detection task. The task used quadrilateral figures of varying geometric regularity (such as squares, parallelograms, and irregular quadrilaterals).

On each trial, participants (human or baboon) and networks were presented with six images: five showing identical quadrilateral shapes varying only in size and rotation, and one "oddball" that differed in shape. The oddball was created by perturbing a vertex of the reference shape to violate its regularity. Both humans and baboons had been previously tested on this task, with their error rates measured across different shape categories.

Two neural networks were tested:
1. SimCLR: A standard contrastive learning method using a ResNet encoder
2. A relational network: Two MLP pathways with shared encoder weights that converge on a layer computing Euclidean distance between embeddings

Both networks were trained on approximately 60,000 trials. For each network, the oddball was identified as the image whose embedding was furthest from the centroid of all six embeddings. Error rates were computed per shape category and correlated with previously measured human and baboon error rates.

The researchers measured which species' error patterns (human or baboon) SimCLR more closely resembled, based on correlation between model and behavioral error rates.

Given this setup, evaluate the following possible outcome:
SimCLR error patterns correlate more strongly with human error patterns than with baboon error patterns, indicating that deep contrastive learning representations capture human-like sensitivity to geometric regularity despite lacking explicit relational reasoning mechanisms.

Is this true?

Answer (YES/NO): NO